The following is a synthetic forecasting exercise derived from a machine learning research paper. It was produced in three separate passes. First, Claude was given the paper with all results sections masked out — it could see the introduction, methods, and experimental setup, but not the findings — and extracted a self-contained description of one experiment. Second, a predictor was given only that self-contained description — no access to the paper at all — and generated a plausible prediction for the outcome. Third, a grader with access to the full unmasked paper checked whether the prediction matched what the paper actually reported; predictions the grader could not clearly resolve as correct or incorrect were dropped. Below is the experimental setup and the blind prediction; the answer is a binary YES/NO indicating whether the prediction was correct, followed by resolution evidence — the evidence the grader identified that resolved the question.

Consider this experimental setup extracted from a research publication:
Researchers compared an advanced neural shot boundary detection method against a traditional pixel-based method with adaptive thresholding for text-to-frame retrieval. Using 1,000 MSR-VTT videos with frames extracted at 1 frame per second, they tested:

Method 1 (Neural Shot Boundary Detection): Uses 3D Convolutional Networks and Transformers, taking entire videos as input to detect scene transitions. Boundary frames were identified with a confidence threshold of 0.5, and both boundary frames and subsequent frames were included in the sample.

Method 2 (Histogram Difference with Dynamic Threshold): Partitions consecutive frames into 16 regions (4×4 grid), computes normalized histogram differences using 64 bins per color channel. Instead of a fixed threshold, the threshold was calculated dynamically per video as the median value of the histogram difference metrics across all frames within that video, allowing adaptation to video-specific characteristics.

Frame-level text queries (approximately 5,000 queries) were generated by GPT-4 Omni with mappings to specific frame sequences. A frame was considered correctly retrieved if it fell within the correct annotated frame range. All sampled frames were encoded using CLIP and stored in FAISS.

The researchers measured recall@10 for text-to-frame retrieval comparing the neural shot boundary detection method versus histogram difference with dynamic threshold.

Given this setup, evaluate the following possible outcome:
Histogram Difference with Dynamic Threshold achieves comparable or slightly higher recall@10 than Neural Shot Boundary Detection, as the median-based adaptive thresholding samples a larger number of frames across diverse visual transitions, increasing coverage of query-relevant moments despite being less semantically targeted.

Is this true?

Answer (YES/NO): NO